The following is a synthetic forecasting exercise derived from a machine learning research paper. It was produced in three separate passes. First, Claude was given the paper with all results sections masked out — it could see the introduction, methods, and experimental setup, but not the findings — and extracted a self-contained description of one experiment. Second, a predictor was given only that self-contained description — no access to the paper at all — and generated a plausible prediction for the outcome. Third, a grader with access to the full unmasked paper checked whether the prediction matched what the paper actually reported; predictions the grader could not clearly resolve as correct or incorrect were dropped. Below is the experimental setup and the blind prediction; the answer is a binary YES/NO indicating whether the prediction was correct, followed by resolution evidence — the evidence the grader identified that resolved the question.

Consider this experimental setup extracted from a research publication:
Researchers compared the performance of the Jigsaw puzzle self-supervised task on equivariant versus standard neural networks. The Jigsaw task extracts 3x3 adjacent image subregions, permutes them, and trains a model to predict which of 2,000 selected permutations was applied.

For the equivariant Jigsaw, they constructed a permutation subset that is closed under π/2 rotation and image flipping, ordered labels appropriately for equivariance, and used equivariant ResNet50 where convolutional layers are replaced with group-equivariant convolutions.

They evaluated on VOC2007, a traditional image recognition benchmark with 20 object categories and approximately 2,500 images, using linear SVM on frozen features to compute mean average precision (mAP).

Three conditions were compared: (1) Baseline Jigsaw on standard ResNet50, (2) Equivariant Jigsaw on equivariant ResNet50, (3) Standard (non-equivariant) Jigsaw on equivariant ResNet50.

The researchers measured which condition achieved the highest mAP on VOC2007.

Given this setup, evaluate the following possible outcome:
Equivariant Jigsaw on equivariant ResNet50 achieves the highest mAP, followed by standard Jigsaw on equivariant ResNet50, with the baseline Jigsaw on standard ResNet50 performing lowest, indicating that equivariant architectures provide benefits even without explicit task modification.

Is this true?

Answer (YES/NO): NO